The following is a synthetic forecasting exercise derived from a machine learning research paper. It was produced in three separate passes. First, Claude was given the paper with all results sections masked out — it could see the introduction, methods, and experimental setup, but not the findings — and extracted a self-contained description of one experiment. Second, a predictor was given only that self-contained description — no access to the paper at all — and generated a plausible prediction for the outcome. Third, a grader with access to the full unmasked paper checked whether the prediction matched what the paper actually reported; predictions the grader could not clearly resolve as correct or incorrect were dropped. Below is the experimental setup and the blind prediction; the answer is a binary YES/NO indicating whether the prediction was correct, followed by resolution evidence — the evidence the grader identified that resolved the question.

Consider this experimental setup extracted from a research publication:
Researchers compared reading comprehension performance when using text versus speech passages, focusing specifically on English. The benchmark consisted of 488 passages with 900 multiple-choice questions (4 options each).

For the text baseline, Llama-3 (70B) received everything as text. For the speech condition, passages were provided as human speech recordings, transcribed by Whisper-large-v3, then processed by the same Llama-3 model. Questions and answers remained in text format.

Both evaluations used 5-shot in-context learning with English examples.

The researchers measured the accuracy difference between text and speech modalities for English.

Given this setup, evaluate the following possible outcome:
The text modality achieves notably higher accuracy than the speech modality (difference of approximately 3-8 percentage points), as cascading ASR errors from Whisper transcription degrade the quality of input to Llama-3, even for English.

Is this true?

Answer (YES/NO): NO